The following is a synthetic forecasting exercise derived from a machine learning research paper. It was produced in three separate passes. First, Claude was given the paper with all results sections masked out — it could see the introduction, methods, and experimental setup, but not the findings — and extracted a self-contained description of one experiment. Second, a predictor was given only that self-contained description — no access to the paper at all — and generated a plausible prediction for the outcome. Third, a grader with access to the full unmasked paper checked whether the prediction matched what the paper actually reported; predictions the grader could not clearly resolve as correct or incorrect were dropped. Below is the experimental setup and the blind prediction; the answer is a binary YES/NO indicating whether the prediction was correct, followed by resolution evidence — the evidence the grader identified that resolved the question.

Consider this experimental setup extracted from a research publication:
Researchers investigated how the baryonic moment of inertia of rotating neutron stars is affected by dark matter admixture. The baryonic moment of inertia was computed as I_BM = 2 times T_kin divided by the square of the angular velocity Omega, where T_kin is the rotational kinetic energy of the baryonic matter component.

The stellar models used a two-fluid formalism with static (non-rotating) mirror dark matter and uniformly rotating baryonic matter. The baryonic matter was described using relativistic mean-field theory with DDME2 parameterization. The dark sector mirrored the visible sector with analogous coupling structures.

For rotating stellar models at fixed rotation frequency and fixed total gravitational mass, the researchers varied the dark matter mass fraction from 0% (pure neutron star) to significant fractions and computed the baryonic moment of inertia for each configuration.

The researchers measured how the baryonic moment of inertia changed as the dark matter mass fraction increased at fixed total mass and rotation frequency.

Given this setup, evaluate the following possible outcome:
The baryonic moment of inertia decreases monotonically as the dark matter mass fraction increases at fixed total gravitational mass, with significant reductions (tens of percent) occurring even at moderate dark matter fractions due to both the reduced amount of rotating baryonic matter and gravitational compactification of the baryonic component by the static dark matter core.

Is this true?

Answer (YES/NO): NO